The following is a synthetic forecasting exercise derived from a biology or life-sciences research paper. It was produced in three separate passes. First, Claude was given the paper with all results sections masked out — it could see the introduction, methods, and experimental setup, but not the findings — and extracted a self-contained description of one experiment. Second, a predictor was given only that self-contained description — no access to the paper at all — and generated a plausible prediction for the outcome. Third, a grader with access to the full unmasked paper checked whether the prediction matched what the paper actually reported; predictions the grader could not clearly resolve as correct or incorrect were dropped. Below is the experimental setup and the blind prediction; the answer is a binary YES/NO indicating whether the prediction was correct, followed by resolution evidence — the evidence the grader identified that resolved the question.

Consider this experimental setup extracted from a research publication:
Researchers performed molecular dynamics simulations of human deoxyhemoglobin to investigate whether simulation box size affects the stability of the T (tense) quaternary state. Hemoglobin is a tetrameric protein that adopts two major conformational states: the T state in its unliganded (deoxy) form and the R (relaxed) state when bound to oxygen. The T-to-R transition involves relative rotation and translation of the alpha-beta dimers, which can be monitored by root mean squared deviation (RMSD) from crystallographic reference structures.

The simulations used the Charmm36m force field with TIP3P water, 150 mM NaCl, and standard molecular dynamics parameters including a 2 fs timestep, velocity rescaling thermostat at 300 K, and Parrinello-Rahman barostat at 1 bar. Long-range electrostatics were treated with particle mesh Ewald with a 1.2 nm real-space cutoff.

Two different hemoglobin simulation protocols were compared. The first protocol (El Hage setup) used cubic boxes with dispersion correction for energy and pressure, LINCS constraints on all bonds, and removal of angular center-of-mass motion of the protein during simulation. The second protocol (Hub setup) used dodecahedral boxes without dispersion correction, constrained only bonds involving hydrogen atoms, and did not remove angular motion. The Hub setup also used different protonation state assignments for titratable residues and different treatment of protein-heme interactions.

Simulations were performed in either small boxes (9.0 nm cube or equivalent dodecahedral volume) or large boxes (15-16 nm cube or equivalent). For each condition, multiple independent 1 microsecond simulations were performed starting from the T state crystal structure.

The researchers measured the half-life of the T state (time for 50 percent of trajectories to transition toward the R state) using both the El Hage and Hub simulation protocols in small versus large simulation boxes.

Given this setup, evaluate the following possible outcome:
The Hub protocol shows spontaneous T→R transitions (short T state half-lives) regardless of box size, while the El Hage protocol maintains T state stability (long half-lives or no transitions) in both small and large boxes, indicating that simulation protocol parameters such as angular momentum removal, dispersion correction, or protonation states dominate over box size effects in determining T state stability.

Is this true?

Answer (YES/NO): NO